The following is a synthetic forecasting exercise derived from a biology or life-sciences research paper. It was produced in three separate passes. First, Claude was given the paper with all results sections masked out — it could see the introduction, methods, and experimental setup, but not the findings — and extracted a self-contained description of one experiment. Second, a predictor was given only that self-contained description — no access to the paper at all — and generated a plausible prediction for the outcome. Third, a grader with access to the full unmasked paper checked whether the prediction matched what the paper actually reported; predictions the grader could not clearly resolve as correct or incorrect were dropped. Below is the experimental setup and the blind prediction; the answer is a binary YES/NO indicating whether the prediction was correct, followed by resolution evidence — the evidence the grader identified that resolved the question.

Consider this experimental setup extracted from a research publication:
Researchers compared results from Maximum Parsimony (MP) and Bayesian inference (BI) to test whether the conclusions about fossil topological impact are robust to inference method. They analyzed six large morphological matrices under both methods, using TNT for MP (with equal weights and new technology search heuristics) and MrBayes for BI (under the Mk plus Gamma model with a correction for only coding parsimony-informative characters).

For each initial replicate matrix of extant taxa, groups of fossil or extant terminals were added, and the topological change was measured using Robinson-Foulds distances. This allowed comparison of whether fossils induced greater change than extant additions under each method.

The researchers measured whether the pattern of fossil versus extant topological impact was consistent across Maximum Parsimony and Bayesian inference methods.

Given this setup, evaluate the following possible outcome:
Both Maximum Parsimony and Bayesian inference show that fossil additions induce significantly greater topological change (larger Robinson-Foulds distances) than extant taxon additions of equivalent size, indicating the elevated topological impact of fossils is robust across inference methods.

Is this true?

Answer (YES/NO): NO